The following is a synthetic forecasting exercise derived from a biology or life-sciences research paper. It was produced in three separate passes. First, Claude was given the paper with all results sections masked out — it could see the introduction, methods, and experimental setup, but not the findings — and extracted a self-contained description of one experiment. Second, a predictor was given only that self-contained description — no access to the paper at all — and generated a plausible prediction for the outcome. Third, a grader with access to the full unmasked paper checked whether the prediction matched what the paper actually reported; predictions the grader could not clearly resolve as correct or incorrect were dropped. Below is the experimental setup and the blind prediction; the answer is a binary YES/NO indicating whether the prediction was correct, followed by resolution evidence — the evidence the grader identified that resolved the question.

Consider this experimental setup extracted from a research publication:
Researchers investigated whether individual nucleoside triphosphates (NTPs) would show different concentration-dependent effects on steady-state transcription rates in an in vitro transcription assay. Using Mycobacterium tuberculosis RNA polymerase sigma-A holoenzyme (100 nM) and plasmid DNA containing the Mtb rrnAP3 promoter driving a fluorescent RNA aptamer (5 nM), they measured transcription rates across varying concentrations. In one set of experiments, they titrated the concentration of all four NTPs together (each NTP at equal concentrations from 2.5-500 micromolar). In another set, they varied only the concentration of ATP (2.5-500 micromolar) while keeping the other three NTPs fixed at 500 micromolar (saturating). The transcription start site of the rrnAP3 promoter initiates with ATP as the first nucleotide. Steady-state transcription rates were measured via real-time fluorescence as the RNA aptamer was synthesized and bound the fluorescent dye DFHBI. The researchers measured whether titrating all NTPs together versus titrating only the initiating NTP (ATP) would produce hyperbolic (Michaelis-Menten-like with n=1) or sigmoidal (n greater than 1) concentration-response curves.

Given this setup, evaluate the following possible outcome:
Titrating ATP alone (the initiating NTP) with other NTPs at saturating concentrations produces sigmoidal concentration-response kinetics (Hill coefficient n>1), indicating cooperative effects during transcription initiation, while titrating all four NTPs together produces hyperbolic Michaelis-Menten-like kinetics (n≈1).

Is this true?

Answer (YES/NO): NO